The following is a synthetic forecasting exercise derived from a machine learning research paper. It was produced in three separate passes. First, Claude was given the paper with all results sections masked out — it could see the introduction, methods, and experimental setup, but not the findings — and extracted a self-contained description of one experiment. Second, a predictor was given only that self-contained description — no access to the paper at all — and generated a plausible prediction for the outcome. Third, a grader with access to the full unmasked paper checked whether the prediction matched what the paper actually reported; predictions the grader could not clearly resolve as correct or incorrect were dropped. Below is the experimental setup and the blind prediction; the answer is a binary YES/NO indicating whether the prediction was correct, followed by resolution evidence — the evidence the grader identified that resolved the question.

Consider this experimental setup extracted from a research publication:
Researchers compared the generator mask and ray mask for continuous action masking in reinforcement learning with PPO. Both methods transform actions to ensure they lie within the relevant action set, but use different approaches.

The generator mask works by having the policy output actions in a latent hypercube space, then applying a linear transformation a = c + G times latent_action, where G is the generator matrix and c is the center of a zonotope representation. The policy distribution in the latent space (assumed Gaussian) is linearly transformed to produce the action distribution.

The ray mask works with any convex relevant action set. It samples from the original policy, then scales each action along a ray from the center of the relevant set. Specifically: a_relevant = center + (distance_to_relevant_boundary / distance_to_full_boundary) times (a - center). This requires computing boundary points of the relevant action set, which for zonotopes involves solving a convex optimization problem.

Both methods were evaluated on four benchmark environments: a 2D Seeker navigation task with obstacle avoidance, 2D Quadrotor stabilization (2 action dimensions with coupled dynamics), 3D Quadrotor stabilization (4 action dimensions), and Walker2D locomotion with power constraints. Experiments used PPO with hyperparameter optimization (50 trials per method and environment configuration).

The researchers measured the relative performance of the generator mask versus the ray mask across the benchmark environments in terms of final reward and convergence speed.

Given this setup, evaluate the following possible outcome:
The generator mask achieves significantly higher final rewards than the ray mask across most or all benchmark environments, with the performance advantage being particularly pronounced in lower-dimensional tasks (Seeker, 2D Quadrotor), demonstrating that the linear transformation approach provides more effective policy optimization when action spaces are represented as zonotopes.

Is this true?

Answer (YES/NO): NO